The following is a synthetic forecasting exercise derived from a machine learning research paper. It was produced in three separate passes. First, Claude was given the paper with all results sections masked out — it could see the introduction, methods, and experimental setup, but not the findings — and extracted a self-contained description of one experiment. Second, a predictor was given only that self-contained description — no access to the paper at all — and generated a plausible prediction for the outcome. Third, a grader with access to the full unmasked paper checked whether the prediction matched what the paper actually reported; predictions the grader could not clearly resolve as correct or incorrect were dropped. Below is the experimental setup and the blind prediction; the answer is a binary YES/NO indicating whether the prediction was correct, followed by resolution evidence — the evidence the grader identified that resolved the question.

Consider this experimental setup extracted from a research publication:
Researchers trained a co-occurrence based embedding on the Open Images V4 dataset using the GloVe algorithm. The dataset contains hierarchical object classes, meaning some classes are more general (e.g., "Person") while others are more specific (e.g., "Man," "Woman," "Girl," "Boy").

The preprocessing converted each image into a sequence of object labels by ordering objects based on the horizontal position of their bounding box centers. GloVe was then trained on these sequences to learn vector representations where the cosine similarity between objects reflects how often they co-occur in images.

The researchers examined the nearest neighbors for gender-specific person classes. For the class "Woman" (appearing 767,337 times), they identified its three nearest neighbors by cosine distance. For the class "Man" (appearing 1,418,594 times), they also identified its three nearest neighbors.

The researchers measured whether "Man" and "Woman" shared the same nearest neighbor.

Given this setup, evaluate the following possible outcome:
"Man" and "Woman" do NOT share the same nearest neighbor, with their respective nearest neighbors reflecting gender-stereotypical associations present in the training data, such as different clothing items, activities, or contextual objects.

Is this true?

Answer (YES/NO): NO